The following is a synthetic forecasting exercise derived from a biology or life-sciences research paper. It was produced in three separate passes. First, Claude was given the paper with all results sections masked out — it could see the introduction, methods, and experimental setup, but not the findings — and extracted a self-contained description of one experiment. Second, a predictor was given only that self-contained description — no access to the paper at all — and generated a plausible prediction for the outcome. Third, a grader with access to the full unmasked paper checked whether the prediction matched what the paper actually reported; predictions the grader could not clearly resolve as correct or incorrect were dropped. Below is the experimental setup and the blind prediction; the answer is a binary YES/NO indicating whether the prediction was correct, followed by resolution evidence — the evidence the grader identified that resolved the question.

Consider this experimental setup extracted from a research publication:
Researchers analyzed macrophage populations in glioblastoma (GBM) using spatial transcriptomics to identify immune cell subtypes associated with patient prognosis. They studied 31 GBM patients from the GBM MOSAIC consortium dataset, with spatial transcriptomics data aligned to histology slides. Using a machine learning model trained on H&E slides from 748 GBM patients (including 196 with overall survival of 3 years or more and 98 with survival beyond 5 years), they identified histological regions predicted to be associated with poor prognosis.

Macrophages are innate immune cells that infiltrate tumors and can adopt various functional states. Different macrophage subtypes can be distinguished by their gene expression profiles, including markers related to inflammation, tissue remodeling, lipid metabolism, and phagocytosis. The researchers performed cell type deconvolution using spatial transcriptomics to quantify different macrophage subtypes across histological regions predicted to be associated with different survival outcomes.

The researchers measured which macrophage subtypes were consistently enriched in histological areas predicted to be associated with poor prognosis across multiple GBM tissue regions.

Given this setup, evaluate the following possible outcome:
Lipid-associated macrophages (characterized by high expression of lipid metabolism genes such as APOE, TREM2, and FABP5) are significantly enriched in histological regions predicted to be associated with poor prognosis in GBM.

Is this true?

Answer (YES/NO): YES